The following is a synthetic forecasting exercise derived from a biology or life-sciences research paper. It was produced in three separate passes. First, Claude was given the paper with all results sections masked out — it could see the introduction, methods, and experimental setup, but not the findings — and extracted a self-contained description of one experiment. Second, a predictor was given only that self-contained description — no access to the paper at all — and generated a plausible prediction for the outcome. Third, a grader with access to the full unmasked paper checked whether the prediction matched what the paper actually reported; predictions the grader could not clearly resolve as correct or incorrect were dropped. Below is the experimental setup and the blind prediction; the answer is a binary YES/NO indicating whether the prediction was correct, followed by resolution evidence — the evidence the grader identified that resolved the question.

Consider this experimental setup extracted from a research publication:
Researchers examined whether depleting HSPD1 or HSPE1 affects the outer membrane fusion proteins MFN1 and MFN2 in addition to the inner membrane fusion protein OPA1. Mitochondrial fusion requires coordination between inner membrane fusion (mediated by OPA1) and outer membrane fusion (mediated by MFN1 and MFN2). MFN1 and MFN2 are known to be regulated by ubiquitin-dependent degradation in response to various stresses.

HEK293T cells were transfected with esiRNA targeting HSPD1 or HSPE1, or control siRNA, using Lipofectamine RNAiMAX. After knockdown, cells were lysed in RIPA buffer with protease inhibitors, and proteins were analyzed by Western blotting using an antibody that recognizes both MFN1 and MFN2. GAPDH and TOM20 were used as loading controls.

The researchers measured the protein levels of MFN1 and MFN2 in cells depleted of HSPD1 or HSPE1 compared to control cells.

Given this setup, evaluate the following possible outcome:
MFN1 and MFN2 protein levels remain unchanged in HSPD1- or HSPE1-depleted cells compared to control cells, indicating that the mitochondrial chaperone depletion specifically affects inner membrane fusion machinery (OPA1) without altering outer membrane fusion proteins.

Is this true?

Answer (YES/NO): YES